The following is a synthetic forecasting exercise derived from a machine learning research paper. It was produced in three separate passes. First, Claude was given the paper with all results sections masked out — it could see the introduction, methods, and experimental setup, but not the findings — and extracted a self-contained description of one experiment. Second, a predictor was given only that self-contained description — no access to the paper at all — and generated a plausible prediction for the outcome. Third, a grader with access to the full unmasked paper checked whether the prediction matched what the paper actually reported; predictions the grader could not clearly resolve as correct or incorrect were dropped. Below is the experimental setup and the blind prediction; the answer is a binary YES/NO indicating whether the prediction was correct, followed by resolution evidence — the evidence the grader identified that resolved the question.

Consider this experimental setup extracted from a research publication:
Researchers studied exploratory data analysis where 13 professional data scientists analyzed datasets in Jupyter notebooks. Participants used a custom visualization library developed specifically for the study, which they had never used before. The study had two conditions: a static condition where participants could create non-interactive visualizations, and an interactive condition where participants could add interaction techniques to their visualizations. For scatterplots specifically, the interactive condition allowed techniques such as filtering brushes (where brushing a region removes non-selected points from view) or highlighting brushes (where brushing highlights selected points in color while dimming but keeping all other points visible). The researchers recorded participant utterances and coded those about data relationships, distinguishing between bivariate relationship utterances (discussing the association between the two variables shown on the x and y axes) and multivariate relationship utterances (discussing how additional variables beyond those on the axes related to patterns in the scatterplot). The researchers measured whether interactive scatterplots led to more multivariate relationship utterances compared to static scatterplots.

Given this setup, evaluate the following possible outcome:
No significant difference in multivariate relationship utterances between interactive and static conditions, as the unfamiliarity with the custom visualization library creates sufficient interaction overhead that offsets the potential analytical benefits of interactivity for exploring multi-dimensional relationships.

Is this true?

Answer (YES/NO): NO